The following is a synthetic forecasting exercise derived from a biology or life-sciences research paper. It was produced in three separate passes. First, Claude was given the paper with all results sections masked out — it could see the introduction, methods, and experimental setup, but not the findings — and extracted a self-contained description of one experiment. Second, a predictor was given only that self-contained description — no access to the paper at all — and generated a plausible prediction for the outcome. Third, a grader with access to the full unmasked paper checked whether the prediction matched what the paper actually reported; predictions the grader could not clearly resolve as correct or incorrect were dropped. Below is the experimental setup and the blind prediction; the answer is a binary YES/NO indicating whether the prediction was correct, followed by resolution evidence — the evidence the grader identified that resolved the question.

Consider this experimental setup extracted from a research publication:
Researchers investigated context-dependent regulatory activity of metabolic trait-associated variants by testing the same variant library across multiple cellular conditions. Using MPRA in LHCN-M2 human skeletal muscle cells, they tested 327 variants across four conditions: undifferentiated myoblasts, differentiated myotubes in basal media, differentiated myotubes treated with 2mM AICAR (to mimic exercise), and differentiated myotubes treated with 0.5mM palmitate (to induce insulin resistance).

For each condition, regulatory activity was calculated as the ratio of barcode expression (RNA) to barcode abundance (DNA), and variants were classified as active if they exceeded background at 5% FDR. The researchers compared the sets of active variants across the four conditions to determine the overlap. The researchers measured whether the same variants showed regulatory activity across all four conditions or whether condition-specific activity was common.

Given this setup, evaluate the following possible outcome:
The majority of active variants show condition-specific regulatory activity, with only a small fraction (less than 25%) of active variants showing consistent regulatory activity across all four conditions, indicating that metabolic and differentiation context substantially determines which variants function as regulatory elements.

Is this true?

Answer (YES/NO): YES